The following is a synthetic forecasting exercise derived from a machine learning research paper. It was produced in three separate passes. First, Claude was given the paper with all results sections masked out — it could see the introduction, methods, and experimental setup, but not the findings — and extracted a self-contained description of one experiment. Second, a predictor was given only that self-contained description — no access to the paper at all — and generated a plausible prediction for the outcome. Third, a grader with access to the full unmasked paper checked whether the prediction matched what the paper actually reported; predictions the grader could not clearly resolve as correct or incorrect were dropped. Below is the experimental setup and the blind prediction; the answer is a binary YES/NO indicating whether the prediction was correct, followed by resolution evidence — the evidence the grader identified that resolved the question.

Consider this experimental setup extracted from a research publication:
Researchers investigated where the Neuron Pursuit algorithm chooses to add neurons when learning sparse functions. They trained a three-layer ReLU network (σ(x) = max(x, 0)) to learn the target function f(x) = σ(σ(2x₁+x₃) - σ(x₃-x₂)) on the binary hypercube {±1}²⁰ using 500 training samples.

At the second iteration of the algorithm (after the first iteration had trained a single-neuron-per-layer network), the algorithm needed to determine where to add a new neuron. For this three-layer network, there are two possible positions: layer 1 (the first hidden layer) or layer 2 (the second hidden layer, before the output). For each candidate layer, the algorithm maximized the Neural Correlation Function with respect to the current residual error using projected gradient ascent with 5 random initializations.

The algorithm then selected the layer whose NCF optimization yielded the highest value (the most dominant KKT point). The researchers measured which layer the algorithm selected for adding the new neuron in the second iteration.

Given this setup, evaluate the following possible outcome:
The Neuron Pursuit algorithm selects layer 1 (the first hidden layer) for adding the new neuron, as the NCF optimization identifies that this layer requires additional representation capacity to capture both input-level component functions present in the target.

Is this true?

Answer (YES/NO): YES